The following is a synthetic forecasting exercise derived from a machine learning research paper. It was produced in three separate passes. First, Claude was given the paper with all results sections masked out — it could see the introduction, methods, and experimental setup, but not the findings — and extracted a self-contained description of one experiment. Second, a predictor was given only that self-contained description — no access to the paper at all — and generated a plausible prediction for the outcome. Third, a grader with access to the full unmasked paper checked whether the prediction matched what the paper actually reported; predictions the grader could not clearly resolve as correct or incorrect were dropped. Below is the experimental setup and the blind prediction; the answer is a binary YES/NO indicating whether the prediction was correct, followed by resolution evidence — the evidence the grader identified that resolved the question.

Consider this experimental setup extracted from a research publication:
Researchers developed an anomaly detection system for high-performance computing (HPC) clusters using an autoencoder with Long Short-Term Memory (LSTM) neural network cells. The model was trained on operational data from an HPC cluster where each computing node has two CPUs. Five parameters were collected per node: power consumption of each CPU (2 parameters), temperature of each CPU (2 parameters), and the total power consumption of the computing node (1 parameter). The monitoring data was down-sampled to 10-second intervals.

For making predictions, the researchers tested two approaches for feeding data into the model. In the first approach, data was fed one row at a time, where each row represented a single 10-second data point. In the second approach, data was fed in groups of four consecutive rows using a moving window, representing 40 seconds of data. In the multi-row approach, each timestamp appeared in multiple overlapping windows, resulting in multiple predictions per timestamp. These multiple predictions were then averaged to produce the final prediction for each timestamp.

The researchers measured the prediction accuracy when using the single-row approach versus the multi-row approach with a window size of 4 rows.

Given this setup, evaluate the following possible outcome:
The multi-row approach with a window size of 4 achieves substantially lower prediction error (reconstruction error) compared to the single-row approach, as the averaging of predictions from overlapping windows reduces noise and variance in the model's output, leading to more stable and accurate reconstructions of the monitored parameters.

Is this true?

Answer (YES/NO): YES